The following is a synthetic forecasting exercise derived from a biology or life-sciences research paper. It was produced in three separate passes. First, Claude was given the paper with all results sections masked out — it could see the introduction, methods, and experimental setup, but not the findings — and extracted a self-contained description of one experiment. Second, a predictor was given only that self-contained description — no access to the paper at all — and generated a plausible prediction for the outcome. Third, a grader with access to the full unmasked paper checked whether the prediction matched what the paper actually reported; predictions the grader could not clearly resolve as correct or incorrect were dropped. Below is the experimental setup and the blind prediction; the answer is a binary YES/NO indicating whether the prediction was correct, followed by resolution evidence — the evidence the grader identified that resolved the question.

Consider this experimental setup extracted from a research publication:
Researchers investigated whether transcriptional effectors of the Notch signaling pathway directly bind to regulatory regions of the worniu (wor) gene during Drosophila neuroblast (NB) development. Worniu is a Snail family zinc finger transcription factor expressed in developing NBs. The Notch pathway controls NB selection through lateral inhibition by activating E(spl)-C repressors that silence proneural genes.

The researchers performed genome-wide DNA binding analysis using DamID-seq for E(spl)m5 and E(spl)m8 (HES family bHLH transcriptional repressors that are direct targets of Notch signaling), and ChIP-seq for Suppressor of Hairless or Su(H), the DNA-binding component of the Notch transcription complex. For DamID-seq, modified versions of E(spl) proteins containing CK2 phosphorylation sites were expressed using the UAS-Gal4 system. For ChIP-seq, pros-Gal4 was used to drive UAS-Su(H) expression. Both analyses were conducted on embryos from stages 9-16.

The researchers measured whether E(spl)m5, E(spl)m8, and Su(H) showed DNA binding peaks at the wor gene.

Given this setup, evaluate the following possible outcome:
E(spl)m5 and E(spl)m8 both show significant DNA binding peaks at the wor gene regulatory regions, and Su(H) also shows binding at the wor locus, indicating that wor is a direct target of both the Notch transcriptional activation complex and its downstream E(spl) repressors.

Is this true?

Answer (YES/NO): YES